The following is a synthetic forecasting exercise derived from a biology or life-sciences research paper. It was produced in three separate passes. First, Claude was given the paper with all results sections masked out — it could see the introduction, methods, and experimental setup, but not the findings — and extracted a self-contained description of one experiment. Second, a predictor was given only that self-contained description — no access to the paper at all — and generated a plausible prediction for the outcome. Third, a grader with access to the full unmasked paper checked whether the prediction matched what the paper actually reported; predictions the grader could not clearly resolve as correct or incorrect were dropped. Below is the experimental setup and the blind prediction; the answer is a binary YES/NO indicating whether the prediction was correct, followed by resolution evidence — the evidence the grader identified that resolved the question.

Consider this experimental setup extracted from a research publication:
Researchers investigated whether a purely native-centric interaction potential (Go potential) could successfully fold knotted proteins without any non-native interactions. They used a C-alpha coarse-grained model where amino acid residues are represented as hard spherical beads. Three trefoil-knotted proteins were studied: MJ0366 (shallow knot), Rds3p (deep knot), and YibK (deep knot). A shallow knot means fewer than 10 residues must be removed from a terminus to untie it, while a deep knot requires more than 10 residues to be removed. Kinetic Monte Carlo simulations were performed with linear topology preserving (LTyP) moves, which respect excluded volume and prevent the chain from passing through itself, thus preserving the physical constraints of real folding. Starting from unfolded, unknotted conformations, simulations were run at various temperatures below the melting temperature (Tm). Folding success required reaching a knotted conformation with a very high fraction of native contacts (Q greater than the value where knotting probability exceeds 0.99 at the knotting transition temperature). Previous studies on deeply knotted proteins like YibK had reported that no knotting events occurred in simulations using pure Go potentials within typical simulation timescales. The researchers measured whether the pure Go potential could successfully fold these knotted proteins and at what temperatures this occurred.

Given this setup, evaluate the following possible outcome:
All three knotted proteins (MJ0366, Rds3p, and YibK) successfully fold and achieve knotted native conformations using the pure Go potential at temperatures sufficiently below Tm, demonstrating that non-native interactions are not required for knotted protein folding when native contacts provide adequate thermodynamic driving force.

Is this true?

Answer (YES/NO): YES